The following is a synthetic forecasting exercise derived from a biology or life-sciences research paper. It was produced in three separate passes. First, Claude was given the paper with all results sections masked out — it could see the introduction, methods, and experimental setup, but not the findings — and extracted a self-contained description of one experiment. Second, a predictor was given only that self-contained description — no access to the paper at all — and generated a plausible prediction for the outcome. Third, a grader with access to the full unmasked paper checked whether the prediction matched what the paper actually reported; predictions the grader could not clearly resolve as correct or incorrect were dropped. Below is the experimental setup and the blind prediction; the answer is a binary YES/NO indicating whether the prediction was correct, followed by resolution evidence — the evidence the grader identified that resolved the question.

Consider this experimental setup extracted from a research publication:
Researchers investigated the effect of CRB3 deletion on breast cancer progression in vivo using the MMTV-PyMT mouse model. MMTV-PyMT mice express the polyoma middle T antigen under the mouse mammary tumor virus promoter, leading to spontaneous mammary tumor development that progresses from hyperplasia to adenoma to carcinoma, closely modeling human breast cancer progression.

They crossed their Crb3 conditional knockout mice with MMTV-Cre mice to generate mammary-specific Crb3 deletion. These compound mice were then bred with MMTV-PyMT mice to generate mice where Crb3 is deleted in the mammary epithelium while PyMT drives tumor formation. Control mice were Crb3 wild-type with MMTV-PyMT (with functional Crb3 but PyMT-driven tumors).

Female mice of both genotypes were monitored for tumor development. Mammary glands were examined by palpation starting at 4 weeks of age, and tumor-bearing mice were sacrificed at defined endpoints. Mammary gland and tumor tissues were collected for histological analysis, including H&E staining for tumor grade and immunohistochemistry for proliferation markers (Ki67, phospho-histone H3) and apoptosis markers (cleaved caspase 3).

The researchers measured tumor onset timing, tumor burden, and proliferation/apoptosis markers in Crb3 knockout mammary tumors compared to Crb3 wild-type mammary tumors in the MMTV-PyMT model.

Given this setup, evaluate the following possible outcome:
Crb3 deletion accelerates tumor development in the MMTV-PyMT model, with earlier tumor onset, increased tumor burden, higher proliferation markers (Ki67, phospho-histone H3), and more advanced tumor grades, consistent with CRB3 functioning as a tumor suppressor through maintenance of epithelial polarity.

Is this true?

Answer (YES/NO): YES